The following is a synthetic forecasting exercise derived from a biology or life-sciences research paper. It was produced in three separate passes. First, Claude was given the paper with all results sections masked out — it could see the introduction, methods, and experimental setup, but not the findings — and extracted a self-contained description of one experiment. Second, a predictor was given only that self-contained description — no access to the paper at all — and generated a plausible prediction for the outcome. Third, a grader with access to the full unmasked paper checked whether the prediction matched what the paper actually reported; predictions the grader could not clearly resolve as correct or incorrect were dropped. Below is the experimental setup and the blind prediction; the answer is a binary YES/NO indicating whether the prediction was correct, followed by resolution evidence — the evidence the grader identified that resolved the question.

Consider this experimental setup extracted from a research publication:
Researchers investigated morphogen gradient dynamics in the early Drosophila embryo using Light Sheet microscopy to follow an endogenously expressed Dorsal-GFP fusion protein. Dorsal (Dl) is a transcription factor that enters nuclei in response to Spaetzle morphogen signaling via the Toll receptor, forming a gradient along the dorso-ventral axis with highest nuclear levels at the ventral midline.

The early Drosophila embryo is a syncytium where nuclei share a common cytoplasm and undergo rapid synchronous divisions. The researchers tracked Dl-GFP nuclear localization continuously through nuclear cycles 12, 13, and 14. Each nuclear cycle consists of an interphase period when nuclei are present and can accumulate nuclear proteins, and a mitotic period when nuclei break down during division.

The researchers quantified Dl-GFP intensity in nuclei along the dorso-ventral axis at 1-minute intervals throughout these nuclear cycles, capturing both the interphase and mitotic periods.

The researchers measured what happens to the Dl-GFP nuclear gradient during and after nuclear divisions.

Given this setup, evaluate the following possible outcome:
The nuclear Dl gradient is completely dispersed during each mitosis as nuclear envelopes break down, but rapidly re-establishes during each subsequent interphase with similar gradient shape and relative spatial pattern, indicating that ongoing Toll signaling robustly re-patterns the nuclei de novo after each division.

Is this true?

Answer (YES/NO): YES